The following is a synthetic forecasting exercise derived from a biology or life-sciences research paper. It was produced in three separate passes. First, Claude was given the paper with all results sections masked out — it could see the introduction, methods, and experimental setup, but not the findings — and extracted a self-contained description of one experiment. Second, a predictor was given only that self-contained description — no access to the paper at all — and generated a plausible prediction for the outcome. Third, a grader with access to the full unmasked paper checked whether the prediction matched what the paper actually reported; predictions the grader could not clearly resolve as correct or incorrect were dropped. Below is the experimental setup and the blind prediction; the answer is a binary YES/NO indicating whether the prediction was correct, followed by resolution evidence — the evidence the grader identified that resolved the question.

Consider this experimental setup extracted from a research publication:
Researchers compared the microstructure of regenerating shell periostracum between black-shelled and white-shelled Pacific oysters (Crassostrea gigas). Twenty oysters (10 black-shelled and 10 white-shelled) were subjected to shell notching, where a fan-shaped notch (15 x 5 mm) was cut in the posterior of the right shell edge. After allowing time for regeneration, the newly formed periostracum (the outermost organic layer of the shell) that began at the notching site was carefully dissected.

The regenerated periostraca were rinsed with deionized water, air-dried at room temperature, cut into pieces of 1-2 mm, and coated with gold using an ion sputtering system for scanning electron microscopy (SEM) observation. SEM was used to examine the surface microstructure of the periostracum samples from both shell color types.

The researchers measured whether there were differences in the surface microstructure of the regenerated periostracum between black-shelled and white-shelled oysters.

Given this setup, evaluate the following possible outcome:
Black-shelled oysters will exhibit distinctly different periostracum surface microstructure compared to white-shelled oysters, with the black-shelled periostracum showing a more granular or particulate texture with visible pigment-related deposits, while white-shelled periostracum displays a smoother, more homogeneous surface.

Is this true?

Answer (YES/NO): NO